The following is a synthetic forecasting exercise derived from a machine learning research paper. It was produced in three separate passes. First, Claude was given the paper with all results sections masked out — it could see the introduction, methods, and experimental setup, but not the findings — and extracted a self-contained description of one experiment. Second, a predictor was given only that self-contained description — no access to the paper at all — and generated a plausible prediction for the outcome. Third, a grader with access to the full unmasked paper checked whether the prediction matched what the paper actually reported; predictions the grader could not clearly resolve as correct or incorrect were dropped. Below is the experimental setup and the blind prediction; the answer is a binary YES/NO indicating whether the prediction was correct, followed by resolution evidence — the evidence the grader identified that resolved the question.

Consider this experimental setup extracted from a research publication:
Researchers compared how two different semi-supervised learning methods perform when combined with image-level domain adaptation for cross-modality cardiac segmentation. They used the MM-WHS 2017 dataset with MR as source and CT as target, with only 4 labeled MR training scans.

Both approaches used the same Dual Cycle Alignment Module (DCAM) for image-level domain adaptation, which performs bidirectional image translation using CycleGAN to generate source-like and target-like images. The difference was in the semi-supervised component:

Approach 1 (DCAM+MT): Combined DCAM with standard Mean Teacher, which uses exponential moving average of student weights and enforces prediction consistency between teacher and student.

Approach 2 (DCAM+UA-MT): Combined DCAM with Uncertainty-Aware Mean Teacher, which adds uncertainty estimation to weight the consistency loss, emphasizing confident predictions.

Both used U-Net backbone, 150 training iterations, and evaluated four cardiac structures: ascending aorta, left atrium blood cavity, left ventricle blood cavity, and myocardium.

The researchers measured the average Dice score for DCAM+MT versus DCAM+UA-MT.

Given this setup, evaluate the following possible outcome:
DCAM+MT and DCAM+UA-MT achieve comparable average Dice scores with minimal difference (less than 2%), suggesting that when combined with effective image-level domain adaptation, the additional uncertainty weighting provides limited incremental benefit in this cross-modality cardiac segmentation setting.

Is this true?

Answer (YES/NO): NO